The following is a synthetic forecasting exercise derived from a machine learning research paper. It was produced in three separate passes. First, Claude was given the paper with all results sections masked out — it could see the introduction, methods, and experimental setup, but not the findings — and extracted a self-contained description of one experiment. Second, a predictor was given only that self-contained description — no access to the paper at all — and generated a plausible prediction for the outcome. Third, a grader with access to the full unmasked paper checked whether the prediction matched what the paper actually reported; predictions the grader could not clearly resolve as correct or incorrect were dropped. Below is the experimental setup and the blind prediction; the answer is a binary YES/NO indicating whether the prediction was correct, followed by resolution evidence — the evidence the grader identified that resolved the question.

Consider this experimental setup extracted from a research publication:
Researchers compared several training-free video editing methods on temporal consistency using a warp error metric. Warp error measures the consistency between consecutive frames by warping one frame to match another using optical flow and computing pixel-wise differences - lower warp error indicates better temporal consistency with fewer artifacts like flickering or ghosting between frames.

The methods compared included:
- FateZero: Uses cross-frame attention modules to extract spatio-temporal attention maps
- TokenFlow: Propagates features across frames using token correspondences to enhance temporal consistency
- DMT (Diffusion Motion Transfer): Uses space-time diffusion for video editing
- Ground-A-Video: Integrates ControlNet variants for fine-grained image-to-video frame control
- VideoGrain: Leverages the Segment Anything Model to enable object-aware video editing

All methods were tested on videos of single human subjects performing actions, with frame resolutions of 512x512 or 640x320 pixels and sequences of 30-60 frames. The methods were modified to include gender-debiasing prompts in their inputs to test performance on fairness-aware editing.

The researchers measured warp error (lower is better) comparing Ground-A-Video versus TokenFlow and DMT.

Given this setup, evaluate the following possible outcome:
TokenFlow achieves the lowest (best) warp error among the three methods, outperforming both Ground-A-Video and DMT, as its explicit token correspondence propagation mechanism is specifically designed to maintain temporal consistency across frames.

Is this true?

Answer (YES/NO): NO